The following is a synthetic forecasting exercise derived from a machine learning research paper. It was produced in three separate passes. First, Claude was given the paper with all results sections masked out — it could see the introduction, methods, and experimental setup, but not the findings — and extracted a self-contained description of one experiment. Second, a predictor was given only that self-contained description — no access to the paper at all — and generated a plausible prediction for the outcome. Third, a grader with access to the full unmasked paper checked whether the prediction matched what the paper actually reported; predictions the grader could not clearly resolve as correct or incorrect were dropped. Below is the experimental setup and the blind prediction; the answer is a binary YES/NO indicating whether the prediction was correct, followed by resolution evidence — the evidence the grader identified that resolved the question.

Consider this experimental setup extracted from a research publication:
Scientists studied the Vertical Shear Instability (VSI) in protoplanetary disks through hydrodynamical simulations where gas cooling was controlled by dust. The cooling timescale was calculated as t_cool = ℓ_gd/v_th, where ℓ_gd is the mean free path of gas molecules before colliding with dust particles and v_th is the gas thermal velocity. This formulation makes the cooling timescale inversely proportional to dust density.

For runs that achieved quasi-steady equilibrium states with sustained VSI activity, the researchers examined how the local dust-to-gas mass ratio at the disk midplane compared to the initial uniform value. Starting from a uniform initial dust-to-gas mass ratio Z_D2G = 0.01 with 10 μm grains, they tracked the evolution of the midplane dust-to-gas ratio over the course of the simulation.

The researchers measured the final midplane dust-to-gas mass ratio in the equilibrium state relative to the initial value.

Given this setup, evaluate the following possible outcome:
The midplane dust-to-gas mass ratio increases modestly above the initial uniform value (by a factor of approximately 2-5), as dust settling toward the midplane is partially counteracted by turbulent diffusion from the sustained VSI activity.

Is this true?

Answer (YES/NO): NO